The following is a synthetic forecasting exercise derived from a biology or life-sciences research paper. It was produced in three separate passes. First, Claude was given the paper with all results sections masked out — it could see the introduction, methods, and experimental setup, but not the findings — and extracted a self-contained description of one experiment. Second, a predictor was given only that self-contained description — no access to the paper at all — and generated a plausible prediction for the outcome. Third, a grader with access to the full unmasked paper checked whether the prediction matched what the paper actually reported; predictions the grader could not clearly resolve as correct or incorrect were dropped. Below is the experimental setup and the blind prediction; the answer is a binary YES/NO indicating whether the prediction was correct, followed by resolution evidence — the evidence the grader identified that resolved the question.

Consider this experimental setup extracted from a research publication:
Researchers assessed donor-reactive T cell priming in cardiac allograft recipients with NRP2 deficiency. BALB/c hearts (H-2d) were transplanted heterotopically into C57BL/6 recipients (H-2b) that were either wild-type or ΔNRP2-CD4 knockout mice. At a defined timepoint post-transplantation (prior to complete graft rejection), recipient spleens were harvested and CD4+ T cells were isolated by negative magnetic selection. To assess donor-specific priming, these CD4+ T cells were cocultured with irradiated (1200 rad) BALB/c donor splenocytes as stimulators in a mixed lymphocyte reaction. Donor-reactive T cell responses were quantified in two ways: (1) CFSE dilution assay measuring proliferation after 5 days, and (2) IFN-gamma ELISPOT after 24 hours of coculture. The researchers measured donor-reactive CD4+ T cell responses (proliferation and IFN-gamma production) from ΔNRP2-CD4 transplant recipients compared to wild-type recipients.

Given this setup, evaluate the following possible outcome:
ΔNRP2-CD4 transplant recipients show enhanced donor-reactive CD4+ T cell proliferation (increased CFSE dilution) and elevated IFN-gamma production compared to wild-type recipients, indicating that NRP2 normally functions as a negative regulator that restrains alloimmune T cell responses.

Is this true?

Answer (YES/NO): YES